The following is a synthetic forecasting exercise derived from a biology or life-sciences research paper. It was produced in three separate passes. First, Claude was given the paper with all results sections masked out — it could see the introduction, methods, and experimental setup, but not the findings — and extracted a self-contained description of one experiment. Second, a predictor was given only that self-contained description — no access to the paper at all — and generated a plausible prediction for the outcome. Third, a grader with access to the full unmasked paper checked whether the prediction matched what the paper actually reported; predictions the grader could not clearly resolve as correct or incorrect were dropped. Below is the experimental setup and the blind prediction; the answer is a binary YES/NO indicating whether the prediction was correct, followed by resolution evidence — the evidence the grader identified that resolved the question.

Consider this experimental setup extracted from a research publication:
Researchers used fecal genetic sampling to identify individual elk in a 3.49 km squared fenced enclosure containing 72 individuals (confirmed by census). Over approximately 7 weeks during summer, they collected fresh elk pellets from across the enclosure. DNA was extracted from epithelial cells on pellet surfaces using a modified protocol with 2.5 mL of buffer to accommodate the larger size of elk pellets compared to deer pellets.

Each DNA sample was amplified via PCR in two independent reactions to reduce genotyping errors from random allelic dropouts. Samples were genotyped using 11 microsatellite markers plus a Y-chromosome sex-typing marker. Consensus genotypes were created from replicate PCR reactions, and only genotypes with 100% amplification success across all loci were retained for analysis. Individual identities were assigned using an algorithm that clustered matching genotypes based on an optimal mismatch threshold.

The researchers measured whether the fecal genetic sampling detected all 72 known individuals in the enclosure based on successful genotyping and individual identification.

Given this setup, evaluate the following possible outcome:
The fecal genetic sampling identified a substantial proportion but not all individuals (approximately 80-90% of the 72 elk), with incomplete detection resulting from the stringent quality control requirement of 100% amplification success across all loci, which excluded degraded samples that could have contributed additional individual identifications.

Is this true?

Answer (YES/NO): NO